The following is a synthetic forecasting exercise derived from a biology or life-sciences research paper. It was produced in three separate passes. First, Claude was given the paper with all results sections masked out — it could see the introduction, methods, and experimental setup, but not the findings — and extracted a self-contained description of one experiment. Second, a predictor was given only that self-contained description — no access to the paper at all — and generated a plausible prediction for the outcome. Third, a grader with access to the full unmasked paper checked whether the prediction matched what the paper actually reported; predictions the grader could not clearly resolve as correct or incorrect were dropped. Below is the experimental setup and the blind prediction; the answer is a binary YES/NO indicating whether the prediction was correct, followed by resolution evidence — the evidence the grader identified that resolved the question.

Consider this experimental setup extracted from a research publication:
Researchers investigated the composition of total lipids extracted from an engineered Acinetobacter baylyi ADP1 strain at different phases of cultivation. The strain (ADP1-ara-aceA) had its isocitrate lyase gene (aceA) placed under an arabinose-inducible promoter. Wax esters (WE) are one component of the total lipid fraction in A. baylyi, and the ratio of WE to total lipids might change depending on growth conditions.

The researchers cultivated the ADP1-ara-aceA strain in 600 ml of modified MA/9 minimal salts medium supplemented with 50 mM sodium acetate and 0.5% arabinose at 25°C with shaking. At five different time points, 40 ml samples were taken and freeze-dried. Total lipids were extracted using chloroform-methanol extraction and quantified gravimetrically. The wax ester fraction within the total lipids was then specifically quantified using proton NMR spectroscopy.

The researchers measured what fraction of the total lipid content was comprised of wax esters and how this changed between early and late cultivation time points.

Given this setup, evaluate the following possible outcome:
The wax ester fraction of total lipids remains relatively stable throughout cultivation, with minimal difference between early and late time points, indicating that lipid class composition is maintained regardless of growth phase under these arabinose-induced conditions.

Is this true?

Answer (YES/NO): NO